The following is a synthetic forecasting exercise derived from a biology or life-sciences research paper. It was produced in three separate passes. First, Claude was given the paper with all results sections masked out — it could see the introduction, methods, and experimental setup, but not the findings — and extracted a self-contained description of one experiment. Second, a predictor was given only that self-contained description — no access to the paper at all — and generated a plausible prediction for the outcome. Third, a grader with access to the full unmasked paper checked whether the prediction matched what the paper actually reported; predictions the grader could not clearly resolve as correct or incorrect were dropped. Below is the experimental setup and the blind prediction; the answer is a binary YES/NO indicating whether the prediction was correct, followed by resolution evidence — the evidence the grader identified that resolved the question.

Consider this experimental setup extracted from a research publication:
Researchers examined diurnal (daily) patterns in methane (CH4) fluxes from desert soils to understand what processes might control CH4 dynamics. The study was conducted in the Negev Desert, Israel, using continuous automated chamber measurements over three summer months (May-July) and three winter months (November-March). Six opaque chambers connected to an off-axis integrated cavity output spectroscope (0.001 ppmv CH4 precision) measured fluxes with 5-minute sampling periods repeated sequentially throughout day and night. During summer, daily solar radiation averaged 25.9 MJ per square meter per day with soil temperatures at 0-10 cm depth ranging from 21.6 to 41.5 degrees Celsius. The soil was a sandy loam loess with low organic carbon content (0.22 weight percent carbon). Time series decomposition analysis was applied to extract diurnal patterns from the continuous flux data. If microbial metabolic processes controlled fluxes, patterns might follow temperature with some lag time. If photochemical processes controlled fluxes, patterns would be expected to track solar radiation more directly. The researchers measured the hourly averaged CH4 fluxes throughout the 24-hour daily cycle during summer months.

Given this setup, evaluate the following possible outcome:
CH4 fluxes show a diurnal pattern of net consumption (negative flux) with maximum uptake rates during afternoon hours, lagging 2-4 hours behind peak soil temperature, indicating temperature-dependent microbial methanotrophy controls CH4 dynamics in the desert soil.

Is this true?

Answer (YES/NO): NO